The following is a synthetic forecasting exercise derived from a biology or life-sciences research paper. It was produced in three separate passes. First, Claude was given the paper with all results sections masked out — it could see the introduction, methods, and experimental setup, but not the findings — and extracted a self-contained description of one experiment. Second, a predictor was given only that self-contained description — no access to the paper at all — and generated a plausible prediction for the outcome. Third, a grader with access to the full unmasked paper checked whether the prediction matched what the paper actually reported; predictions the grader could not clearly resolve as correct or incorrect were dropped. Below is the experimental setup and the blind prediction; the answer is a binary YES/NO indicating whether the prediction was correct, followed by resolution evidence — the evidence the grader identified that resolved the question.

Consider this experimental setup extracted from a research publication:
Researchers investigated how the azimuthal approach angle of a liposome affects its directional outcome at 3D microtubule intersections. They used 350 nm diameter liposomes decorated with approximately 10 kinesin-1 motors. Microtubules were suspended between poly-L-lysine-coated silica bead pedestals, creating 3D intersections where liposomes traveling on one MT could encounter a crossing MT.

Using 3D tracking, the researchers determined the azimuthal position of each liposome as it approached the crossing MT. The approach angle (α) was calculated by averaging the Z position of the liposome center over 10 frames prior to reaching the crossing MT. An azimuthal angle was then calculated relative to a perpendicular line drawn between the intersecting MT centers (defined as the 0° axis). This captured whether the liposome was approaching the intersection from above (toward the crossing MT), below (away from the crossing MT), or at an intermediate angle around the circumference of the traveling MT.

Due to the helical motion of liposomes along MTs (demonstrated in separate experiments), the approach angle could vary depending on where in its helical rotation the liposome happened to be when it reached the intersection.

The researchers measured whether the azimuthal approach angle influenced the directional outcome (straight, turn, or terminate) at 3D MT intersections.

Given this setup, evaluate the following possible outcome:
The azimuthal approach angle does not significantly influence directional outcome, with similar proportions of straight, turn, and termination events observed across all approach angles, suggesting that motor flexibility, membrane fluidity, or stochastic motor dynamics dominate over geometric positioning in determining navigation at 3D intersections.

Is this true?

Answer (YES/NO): NO